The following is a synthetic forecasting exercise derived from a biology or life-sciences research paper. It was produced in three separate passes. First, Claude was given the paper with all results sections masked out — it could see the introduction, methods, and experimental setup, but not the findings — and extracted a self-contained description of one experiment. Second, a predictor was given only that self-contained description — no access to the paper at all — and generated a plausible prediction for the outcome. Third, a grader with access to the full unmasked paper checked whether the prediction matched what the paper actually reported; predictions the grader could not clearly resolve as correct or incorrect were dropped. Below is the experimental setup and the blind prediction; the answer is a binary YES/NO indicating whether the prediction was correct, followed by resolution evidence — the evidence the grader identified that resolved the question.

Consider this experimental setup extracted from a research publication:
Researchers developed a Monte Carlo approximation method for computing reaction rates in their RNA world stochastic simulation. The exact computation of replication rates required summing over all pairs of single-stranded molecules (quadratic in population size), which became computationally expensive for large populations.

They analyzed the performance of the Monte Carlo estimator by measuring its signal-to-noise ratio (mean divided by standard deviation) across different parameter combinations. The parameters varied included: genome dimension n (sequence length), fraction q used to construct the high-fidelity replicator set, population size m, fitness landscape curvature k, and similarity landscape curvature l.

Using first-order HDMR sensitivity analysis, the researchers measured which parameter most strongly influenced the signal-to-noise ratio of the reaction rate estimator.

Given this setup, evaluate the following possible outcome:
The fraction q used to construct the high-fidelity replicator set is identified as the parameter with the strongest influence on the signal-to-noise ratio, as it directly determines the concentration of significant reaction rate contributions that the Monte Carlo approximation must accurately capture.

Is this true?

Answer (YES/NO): NO